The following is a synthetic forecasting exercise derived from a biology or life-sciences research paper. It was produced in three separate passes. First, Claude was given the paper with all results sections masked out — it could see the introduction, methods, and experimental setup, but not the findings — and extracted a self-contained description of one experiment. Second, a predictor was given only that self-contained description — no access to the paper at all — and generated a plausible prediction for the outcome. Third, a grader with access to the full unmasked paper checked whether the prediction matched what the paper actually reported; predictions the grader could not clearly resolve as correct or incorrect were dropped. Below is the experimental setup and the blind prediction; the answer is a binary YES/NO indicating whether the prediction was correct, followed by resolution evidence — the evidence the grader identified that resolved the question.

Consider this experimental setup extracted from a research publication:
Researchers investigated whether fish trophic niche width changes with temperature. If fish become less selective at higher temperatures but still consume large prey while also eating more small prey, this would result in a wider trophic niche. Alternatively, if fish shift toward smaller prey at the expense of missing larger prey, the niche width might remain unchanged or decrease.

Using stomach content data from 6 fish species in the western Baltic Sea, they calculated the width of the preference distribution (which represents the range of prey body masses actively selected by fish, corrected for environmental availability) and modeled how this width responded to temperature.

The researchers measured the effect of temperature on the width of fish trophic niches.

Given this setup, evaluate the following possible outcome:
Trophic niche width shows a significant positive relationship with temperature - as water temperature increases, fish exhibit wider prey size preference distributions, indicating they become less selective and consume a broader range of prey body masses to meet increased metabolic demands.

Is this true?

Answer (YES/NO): NO